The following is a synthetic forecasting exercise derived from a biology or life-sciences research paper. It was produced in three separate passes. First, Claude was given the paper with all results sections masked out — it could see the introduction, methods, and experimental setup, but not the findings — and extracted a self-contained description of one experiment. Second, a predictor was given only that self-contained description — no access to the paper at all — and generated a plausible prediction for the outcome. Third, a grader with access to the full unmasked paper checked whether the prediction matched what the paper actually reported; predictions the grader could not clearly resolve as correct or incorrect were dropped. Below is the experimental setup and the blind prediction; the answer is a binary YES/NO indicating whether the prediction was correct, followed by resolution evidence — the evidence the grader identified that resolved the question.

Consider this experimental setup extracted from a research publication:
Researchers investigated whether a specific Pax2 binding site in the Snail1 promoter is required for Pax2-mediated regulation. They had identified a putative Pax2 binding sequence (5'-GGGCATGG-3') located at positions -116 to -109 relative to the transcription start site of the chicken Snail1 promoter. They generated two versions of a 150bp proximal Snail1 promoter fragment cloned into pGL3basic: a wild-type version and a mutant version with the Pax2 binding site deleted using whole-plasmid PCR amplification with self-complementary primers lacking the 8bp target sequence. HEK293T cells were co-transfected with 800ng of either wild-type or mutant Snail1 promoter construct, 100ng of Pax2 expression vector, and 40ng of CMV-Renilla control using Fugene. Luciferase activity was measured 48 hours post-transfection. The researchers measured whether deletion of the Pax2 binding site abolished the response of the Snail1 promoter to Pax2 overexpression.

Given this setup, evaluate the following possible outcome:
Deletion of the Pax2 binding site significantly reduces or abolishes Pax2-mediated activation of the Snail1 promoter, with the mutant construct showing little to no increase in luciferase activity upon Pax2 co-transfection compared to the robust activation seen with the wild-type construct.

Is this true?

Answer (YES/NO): NO